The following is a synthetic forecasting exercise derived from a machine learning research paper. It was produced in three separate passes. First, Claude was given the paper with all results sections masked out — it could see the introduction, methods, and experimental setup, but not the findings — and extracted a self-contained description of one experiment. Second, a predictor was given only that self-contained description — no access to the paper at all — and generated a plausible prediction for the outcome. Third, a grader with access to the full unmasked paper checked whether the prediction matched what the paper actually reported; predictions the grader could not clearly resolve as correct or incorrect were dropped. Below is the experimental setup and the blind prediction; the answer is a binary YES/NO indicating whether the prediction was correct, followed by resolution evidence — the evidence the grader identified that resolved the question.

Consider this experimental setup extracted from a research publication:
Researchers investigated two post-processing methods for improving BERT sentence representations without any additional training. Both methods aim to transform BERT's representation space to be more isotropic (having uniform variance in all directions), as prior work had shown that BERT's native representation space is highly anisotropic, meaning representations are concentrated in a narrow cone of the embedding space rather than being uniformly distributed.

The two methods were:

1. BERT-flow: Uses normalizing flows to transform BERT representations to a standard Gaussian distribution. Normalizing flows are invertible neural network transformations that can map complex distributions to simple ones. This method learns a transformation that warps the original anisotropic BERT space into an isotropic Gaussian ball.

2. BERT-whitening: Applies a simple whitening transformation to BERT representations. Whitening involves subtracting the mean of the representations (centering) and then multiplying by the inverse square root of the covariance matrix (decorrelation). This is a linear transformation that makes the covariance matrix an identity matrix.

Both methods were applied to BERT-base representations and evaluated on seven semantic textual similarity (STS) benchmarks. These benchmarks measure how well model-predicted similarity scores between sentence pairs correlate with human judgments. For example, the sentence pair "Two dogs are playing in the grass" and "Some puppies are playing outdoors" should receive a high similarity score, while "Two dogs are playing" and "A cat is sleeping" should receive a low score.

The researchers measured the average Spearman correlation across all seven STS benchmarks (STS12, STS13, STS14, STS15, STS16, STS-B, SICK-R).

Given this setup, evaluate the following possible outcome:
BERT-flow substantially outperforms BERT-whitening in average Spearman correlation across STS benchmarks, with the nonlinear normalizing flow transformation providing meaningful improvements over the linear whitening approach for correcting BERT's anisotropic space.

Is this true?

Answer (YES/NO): NO